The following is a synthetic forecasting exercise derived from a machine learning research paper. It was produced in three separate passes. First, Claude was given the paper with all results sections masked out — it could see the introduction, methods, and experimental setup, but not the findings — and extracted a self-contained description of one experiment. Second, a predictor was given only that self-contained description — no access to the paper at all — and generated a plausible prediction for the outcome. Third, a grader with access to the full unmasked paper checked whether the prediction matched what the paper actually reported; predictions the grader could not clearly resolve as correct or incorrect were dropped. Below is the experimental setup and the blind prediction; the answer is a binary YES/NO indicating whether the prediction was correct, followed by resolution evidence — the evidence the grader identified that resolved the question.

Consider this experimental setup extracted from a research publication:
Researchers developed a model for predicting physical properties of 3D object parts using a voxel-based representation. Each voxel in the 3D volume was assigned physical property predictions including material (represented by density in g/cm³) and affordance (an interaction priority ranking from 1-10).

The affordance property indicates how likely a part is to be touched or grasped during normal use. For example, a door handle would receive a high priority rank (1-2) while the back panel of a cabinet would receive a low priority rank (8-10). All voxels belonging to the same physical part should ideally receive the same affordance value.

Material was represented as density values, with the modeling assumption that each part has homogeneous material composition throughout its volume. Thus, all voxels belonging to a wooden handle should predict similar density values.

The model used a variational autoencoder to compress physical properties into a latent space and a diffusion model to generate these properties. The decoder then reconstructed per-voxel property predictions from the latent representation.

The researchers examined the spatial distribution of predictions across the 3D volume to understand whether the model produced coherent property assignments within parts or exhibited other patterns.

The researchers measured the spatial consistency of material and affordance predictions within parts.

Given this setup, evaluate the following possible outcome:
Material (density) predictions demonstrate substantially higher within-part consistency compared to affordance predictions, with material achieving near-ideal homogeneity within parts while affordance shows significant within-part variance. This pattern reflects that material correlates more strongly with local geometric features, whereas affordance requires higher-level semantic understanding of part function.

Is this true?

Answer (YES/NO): NO